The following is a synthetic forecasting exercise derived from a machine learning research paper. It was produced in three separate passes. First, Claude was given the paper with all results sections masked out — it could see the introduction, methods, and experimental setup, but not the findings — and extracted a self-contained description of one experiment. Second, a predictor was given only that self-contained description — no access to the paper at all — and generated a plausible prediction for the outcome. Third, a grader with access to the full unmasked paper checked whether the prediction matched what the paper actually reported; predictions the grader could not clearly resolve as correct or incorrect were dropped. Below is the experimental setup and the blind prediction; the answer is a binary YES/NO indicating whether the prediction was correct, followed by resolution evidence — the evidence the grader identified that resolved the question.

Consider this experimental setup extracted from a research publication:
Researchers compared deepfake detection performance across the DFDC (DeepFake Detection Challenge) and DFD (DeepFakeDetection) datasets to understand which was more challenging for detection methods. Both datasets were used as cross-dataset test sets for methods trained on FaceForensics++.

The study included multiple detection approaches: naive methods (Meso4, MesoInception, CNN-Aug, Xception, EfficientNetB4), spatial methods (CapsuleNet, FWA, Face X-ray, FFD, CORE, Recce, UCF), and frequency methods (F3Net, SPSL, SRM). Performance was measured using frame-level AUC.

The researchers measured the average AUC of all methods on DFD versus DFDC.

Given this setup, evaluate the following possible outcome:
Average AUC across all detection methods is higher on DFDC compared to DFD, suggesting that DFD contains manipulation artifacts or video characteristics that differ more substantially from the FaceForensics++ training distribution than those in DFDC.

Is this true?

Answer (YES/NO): NO